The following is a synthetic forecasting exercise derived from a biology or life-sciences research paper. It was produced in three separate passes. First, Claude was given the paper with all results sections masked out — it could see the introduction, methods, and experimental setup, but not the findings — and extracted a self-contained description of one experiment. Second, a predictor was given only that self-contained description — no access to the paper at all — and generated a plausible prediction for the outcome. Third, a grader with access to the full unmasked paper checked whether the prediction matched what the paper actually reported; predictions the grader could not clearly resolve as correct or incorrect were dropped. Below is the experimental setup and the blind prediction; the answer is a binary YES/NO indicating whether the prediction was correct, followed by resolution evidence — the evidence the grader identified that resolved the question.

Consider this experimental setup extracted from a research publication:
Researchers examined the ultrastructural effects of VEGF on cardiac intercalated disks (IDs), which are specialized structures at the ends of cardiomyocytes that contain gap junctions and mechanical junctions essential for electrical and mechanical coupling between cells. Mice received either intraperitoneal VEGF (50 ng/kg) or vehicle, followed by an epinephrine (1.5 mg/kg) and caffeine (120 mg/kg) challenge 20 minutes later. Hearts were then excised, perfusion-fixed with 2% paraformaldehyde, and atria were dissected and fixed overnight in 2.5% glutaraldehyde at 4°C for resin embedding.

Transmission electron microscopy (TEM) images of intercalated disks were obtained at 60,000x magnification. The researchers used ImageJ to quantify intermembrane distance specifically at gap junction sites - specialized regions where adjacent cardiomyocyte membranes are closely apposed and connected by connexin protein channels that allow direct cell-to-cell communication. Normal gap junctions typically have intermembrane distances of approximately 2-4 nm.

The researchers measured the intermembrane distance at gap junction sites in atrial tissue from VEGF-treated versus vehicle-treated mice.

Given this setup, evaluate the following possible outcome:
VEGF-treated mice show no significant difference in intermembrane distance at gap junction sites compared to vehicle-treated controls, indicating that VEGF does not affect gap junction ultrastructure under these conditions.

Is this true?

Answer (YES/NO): NO